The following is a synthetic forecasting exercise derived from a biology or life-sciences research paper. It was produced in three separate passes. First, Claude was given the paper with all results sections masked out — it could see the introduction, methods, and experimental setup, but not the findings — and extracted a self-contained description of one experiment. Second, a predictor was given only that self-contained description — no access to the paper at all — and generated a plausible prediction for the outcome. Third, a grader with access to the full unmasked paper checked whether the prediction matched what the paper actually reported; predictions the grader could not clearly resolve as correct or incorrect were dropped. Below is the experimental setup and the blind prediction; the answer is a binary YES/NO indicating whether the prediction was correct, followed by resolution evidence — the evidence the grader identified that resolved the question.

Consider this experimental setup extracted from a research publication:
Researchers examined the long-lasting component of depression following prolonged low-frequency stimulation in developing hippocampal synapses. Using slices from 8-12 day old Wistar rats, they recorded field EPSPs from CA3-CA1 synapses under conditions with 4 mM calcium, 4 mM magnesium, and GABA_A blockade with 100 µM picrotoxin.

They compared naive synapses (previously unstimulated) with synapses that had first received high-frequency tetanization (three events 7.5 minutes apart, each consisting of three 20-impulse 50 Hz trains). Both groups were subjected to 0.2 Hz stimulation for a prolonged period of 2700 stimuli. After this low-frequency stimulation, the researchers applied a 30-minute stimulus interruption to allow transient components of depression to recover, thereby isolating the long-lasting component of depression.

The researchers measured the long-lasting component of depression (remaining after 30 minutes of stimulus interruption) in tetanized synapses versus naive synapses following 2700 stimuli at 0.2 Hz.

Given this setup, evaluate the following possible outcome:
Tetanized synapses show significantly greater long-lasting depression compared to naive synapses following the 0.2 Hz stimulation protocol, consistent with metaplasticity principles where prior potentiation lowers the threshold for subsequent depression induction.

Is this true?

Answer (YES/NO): NO